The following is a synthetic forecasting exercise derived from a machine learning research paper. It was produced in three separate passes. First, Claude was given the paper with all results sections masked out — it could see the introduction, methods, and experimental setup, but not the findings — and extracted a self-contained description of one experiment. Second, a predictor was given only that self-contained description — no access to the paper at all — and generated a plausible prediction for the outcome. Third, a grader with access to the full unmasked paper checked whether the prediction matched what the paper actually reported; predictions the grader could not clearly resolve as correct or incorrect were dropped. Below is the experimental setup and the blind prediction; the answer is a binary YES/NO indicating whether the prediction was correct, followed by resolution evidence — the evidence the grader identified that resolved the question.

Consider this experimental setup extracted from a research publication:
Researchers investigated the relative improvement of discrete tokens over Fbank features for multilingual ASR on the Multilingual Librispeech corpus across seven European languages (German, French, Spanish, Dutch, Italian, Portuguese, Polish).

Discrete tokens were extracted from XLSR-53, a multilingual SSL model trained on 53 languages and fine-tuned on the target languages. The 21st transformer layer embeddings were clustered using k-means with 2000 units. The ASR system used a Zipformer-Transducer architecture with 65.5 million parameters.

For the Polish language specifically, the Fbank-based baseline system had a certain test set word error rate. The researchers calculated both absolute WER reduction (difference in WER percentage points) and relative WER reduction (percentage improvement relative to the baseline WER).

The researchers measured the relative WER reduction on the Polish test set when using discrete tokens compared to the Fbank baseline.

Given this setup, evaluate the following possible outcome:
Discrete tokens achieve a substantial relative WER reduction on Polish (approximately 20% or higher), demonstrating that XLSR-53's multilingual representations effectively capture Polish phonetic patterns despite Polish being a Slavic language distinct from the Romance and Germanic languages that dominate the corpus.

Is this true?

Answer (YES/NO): YES